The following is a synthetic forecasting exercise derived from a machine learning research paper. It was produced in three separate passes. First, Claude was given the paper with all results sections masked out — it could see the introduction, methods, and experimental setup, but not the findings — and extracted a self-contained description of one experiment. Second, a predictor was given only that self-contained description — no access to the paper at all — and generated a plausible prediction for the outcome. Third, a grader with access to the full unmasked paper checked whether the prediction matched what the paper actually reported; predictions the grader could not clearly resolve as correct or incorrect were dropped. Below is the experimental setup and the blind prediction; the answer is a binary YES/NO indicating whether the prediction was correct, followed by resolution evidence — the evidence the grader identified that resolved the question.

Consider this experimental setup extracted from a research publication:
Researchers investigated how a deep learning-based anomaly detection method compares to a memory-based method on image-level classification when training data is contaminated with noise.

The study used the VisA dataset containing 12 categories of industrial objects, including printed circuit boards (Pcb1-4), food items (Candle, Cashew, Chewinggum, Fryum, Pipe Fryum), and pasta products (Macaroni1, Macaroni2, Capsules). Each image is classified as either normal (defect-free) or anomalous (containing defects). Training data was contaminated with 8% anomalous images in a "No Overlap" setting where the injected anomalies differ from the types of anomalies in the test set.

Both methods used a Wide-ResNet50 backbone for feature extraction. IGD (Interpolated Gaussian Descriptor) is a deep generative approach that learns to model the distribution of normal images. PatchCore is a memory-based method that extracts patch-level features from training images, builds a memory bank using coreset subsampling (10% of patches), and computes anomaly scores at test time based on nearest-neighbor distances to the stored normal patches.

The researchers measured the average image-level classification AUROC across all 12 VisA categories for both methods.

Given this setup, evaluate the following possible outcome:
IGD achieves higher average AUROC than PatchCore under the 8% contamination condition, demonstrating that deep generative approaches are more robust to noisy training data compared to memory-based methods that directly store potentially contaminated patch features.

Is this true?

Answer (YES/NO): NO